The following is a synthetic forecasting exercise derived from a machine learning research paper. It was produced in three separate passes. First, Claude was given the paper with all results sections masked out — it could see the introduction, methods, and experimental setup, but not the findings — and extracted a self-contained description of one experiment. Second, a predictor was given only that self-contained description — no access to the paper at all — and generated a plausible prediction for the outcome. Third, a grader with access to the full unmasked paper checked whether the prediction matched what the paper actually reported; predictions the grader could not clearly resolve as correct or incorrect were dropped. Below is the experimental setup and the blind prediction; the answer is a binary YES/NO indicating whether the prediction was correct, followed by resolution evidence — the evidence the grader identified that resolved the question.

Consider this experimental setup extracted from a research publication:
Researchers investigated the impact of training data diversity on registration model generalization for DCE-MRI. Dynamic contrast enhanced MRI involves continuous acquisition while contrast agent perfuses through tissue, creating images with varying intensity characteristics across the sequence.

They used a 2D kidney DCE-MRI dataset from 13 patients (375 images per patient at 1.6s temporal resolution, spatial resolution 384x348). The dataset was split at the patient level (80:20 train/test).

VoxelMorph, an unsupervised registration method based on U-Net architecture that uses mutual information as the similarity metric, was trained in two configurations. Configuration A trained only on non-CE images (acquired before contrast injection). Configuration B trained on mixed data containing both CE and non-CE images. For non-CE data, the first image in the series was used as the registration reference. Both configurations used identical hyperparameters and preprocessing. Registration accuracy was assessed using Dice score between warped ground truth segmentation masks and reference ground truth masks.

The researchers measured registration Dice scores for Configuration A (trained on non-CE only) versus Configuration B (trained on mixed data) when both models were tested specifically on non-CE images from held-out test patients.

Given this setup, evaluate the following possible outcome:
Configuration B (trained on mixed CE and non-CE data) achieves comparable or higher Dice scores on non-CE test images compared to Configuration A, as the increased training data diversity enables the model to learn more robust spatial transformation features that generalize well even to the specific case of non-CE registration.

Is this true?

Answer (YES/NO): NO